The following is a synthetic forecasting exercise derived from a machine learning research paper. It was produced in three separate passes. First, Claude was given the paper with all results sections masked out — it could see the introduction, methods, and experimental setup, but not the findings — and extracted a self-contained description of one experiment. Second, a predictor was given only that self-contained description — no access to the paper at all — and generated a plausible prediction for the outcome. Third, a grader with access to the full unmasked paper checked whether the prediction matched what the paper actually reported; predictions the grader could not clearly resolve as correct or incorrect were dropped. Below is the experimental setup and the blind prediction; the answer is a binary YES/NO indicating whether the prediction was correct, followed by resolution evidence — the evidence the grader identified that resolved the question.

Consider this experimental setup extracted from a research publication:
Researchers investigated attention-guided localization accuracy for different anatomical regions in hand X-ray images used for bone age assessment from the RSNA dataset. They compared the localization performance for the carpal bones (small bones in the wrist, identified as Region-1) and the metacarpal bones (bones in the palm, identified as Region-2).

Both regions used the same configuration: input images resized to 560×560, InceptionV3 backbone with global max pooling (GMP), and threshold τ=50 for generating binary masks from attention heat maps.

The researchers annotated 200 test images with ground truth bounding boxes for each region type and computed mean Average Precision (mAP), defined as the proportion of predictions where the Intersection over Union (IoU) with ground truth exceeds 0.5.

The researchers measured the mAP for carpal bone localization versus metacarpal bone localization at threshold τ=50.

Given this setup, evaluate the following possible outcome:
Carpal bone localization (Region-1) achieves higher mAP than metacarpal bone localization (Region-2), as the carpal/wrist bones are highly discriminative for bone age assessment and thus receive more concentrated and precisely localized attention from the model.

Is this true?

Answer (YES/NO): YES